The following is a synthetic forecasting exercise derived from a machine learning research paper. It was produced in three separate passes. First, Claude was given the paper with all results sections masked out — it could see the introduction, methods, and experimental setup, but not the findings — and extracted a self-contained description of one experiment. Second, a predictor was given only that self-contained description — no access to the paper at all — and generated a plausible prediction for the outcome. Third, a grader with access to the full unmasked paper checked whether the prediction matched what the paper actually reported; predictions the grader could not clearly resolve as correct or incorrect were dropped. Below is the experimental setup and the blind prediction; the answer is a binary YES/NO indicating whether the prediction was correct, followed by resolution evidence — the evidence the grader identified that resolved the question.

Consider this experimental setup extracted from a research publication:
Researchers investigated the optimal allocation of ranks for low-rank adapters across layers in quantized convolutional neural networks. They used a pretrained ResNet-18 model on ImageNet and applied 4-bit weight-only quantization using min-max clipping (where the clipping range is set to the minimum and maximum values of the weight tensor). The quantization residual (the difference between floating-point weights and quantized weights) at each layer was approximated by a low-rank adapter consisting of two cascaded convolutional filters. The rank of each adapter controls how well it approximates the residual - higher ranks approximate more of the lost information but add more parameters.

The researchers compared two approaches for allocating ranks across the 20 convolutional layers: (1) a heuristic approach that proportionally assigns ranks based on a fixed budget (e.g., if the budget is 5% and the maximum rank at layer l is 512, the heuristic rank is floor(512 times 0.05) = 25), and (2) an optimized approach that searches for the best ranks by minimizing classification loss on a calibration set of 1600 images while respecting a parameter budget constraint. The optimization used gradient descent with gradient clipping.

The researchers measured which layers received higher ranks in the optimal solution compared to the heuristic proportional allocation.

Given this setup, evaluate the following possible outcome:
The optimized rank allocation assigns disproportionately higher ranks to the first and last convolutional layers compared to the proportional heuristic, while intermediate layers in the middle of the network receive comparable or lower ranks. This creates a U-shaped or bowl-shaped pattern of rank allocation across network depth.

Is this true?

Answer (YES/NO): NO